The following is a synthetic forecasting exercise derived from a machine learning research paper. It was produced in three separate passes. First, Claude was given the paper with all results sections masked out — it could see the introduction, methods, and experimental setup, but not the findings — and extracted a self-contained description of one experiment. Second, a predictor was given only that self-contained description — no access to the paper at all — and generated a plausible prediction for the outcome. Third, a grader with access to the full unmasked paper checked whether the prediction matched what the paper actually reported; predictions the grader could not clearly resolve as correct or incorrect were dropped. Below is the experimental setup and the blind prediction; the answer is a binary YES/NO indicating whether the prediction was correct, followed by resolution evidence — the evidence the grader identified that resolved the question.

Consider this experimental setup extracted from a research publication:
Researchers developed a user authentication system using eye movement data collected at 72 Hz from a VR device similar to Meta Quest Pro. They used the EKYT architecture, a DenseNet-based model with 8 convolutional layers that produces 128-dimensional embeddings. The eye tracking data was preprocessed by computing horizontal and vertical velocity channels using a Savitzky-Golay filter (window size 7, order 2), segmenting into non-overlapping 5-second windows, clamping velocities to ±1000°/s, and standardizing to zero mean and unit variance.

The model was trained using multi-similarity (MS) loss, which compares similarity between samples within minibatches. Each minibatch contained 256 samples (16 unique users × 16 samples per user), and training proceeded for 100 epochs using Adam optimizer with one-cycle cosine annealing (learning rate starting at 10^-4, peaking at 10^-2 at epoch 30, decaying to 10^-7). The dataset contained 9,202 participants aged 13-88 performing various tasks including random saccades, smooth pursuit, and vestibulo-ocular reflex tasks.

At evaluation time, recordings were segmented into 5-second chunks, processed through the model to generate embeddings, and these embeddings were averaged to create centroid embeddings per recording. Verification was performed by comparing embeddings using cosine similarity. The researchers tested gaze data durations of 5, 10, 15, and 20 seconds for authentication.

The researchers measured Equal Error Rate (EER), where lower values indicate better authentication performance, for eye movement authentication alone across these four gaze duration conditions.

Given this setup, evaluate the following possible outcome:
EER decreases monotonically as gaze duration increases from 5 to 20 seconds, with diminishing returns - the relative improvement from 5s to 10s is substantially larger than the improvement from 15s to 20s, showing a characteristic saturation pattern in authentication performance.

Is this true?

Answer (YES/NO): YES